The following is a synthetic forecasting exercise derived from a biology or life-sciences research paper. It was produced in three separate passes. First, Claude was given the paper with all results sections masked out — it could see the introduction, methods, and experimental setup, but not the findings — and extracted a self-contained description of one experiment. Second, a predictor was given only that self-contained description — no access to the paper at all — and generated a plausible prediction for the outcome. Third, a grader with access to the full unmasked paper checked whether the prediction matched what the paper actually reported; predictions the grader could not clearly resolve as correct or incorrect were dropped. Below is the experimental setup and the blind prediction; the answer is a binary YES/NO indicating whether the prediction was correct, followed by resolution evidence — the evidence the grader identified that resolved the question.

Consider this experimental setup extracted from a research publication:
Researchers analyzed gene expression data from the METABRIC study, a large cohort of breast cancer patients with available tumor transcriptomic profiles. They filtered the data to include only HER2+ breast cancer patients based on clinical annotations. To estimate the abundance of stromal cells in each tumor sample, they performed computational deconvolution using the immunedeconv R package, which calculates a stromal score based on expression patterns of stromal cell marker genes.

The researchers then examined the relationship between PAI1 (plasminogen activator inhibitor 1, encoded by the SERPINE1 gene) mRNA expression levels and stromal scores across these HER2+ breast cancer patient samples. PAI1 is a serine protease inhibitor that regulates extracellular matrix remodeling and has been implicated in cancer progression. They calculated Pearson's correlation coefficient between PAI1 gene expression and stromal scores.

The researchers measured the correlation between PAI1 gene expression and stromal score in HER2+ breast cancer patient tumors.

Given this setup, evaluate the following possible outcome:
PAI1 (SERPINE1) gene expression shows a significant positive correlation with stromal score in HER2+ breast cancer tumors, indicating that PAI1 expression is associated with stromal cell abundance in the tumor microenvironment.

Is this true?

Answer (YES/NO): YES